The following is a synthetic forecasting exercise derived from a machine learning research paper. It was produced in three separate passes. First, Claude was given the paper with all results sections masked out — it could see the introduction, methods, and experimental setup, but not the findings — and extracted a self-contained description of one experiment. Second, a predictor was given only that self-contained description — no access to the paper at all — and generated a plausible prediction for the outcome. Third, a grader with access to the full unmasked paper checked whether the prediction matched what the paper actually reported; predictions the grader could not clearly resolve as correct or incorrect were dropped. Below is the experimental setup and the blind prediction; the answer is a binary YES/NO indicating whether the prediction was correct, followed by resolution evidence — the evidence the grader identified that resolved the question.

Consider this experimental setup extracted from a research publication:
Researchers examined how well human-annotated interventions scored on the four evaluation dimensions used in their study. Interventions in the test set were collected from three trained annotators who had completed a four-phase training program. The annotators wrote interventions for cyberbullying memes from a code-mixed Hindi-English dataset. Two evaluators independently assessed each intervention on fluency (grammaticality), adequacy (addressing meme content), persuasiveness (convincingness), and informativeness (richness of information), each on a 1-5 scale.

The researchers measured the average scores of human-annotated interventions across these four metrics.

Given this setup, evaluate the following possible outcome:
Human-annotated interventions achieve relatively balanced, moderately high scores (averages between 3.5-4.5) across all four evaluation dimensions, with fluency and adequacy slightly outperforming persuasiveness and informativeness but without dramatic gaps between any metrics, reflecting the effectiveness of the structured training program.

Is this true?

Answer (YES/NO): NO